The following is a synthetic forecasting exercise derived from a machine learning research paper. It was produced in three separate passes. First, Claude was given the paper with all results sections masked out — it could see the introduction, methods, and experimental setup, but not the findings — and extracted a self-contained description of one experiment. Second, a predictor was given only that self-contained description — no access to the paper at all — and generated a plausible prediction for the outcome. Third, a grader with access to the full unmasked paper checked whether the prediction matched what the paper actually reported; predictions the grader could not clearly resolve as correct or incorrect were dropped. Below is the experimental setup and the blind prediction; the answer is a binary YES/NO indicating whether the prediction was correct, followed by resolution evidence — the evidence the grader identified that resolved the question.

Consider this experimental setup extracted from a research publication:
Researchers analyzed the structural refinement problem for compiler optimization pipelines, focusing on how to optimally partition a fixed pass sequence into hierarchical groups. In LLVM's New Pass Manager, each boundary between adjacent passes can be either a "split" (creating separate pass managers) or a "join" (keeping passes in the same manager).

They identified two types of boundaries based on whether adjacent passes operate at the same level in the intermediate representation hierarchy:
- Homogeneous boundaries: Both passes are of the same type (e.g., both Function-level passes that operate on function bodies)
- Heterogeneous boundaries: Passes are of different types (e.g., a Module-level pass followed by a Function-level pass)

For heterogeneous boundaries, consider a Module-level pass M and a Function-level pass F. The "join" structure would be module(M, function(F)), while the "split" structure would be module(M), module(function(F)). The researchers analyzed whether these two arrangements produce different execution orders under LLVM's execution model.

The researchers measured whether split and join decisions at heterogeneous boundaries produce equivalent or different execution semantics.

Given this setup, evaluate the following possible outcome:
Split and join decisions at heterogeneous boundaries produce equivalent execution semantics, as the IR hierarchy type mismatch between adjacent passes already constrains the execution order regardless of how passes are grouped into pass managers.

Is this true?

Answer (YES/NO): YES